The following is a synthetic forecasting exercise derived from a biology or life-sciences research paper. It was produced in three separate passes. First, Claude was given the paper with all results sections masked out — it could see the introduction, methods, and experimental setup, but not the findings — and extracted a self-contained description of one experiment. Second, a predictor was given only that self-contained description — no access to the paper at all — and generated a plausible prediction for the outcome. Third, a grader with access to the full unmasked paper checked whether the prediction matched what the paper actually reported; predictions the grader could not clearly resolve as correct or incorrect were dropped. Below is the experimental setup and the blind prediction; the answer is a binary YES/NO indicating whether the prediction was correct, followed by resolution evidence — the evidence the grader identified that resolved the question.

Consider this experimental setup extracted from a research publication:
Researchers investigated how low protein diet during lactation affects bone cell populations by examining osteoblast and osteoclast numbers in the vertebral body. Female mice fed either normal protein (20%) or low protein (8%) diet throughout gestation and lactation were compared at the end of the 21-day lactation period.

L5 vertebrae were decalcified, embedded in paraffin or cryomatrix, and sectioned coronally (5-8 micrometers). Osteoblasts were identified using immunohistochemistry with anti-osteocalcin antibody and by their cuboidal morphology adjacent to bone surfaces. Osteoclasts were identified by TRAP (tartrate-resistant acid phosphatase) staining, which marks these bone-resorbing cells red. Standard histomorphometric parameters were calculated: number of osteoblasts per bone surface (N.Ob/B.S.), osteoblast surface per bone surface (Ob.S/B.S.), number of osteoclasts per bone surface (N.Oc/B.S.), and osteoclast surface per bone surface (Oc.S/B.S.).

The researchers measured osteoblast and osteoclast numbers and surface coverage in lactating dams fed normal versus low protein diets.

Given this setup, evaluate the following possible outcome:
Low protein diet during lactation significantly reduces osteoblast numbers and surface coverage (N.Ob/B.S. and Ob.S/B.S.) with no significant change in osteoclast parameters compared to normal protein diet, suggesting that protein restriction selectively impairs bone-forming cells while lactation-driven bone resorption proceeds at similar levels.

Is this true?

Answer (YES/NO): NO